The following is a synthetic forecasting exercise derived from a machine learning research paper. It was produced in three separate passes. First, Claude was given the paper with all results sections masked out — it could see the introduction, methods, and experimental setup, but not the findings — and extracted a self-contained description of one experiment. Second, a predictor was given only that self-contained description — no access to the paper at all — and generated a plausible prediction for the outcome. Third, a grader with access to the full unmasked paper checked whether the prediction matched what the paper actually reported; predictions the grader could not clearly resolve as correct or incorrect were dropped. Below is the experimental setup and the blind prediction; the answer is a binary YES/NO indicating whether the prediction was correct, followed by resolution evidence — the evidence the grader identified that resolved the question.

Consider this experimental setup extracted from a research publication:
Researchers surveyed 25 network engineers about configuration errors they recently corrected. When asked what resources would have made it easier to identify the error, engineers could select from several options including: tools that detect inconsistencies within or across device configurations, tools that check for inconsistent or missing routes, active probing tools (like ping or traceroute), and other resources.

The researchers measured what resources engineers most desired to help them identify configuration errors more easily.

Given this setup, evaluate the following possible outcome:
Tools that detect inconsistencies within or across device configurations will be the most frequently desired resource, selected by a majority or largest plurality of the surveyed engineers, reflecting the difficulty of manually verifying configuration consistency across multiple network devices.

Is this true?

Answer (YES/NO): YES